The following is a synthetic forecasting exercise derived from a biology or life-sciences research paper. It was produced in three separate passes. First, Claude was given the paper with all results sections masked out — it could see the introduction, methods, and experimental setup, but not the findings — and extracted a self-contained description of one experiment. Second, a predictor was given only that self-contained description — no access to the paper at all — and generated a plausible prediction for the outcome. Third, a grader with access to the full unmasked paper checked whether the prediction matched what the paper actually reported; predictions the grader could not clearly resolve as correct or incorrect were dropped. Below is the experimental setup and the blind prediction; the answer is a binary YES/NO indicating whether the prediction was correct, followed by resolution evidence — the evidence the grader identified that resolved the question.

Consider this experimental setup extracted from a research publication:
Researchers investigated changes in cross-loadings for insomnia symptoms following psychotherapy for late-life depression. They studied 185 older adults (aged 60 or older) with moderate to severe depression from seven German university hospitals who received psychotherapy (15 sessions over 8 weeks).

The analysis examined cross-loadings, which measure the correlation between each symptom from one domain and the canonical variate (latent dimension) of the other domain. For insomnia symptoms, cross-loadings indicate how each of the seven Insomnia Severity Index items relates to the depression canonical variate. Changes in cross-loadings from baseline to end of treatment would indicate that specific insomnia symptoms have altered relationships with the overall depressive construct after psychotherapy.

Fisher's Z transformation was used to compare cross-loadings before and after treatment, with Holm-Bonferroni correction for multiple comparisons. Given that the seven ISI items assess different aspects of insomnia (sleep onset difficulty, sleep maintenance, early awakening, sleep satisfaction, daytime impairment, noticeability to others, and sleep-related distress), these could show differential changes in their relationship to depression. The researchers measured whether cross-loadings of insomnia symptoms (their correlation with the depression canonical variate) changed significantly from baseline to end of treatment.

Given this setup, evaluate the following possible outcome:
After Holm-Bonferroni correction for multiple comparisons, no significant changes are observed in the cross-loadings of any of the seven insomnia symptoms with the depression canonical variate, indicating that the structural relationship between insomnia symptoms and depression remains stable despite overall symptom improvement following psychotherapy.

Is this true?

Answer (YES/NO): YES